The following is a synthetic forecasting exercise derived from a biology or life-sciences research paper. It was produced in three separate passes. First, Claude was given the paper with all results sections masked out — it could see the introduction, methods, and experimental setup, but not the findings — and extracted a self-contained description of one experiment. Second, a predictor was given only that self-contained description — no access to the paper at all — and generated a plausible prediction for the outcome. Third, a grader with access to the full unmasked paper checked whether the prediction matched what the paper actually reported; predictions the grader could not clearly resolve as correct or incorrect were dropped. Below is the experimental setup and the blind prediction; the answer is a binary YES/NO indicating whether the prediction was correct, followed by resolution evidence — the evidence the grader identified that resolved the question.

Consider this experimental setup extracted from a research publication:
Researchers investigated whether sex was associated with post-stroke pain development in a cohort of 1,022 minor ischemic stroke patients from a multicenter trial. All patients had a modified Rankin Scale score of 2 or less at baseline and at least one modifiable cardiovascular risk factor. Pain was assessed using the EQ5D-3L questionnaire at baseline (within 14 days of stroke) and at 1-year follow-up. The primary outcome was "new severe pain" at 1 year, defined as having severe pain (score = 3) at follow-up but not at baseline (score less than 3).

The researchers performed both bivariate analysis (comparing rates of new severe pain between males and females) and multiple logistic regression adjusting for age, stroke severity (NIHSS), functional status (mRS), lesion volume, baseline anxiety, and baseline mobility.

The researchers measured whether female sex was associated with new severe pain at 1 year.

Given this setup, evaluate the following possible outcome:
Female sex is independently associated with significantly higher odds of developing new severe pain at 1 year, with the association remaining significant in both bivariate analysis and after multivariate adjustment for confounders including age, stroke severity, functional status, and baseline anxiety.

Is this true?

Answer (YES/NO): NO